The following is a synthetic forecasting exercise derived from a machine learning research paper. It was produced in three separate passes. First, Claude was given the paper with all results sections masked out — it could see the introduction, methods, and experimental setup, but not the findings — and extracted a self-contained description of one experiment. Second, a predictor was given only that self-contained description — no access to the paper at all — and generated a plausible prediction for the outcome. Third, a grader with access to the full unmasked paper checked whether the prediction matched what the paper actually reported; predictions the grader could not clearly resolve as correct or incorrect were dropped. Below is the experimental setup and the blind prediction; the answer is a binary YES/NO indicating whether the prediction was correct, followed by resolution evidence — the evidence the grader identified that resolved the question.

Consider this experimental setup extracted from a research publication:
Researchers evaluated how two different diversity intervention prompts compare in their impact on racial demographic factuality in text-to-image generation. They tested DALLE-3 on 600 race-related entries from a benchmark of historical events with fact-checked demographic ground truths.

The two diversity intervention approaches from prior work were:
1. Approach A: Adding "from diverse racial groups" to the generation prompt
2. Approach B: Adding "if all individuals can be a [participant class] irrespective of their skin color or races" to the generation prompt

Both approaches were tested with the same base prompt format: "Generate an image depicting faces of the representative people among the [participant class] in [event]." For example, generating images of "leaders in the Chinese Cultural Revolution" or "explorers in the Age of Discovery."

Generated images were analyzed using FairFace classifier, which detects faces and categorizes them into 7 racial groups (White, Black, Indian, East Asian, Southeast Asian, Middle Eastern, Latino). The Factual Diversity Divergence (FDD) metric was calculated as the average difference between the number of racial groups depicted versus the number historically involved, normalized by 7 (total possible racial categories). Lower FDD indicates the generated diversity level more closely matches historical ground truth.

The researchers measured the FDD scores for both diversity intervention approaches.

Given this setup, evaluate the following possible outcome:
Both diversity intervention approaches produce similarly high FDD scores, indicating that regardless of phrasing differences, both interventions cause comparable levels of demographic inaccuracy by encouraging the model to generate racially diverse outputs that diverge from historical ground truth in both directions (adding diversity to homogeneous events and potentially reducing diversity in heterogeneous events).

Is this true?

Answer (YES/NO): NO